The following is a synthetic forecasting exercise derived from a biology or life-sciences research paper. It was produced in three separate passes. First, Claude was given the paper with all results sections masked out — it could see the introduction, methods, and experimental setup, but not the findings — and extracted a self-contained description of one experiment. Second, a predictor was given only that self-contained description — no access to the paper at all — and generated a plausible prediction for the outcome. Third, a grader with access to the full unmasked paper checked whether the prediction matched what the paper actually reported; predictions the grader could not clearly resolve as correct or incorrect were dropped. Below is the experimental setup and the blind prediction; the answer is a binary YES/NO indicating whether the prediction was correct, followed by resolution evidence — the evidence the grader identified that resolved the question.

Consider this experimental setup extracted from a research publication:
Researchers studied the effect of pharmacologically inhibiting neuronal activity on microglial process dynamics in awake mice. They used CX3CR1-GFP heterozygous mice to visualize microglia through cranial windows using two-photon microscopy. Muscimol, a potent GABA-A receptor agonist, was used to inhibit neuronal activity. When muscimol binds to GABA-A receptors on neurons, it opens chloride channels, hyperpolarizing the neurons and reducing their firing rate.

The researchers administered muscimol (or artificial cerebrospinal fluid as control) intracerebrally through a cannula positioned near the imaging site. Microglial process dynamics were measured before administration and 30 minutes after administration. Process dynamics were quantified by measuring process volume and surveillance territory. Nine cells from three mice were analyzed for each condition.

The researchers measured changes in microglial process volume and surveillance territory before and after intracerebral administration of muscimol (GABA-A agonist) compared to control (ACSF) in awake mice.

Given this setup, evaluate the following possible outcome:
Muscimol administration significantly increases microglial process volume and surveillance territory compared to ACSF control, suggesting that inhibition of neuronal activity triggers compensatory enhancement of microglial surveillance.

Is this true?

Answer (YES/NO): YES